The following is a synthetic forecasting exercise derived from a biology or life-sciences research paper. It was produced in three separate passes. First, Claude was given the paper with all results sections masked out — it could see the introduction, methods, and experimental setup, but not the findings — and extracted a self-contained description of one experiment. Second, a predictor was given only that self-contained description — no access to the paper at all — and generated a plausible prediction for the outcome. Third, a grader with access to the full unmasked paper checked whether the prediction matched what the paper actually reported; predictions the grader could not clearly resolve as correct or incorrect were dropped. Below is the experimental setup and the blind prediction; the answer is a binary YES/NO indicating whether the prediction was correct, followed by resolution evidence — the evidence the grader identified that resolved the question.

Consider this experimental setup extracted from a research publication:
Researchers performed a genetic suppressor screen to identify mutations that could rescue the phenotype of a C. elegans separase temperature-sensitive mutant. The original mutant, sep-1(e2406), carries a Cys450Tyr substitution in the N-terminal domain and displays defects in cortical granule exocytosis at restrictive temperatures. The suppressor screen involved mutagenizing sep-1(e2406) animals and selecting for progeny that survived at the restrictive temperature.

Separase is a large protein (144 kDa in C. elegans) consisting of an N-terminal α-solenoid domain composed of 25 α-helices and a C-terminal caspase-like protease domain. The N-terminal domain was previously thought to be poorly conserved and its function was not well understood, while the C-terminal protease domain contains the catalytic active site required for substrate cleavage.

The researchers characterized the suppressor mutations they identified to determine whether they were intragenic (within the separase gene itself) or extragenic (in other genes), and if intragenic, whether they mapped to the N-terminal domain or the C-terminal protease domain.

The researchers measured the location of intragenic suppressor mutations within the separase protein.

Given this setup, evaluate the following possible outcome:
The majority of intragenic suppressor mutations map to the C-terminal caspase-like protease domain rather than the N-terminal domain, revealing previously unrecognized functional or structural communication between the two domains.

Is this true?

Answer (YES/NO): NO